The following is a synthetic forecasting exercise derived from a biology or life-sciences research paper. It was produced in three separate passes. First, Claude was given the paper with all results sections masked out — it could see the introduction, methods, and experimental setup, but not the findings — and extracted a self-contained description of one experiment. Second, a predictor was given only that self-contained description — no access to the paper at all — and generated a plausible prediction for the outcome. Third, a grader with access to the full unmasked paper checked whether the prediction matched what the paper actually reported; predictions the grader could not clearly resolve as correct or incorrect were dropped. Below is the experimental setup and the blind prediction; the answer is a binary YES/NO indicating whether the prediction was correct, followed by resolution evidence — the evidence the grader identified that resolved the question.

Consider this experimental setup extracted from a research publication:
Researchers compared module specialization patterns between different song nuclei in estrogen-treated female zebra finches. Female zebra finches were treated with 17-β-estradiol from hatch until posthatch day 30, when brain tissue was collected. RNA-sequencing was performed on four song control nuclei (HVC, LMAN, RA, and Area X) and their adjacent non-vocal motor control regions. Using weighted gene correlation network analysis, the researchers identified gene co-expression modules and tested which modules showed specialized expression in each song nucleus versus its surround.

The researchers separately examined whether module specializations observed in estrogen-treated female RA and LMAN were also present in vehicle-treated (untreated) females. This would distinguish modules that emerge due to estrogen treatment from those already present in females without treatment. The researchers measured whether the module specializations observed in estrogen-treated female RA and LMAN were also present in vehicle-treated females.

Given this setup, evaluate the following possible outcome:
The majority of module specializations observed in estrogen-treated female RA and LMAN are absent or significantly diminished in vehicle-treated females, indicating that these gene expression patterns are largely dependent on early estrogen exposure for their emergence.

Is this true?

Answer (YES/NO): NO